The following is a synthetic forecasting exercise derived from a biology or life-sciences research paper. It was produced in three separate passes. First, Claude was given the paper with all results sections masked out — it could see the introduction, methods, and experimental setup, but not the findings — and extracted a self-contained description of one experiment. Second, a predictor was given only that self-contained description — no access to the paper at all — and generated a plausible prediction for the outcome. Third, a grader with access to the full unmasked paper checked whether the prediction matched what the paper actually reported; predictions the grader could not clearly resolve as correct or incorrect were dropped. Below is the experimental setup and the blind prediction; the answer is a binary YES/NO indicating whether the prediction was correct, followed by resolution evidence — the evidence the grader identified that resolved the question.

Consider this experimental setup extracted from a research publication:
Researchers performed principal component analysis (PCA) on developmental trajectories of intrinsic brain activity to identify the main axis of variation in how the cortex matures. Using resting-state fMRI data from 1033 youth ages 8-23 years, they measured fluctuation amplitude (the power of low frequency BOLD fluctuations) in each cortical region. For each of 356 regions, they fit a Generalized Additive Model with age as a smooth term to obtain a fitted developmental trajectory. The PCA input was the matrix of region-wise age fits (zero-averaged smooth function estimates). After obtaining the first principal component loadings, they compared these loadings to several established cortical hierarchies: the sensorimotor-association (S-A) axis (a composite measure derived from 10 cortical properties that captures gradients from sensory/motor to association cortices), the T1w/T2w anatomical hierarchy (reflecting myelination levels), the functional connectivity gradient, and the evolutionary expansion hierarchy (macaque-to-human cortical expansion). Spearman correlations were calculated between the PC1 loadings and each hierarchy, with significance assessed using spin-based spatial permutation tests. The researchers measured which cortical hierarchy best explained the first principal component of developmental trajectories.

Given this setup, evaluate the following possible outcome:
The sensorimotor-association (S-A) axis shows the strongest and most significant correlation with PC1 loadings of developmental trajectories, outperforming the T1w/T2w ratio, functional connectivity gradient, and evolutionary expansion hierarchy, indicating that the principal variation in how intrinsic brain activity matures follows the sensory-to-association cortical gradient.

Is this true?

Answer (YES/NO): YES